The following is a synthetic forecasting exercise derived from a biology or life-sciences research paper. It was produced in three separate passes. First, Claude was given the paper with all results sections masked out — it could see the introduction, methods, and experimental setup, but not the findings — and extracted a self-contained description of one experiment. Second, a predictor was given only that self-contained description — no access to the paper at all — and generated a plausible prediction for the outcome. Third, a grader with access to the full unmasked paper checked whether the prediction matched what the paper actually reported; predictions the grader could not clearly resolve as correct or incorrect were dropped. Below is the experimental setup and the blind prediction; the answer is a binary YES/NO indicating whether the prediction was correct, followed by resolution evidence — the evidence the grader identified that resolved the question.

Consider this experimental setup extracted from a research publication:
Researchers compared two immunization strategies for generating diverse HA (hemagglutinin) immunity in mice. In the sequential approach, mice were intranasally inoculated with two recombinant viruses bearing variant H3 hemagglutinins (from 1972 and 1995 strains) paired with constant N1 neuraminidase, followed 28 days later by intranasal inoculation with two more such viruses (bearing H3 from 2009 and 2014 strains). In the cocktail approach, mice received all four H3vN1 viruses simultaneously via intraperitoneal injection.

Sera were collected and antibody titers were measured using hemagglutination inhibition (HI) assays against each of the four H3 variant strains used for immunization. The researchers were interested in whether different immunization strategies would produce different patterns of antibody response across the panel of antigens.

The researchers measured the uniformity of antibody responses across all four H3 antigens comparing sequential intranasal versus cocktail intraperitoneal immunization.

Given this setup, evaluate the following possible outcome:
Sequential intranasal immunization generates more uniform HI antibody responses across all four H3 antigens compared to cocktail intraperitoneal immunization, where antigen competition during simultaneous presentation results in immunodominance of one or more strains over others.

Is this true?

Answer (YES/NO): NO